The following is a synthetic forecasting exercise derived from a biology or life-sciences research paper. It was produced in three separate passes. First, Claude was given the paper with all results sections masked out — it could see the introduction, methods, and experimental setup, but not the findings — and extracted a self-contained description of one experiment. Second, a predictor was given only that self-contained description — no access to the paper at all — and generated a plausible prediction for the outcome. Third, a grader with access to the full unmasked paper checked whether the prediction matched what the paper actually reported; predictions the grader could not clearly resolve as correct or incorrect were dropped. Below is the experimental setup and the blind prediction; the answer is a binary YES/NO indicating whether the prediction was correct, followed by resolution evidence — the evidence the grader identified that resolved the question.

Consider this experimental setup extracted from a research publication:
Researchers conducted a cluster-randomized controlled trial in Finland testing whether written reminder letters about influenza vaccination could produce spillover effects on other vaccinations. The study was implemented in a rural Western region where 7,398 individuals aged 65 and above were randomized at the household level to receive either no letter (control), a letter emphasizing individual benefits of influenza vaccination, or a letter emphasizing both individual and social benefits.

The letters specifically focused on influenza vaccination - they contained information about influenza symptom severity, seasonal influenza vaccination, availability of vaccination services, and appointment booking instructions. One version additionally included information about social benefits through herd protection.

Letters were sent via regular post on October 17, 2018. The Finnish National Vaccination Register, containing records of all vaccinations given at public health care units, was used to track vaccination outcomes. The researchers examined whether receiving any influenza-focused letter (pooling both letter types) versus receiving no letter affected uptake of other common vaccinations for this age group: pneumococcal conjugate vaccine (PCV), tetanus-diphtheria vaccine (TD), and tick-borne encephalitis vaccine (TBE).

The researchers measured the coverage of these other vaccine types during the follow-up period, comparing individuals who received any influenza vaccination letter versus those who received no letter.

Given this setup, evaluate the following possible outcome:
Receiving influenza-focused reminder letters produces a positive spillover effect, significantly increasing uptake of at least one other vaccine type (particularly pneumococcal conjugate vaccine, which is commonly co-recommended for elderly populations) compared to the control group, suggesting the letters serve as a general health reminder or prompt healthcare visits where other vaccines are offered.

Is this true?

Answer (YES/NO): NO